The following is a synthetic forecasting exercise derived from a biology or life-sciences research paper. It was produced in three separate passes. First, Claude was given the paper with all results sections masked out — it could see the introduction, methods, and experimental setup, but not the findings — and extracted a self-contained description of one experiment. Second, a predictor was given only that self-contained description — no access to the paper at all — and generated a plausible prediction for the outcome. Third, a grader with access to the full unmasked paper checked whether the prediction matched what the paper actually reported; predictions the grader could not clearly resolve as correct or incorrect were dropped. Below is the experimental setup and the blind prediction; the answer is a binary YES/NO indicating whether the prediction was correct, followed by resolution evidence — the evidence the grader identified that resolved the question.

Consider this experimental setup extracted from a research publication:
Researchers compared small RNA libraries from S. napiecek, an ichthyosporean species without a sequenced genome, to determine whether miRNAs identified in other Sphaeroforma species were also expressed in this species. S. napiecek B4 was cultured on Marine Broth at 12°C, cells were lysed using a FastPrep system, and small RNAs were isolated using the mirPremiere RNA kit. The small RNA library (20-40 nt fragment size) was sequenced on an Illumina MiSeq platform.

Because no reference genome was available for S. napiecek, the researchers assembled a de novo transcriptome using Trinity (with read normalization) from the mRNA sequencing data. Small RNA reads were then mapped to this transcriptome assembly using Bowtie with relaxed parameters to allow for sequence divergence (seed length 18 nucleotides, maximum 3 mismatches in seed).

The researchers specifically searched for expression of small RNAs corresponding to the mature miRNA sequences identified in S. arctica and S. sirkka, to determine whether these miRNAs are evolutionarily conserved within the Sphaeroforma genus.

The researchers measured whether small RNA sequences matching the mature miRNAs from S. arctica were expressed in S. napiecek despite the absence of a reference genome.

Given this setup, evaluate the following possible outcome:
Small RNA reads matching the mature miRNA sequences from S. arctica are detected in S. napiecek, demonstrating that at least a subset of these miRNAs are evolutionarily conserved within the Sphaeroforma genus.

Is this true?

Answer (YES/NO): YES